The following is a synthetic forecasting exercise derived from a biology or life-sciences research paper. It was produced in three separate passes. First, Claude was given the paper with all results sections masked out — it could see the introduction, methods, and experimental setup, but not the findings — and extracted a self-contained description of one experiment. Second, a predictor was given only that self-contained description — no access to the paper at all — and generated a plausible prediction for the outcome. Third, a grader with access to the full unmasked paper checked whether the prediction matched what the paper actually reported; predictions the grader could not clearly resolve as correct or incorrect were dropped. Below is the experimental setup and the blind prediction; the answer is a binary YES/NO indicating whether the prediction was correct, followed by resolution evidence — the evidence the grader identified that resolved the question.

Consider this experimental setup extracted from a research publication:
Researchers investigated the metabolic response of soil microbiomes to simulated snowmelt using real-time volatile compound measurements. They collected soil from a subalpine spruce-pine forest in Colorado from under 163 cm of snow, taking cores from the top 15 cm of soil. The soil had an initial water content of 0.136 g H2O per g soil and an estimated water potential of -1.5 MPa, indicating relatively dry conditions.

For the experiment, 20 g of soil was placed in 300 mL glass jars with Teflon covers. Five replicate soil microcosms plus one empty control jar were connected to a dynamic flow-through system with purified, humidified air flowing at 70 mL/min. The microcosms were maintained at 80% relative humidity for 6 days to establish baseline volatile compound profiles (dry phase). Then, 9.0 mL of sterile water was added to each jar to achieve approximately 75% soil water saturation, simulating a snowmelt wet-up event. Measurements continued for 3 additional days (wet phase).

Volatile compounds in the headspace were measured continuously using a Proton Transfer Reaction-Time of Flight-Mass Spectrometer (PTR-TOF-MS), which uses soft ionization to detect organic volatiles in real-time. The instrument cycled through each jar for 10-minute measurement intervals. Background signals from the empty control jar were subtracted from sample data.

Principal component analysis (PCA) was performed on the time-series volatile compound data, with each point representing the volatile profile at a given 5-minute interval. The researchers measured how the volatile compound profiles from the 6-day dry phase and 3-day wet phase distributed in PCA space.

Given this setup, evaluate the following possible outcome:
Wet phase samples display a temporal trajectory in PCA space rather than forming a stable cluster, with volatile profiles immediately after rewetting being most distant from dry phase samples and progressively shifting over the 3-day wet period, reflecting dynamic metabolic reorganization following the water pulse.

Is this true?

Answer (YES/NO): YES